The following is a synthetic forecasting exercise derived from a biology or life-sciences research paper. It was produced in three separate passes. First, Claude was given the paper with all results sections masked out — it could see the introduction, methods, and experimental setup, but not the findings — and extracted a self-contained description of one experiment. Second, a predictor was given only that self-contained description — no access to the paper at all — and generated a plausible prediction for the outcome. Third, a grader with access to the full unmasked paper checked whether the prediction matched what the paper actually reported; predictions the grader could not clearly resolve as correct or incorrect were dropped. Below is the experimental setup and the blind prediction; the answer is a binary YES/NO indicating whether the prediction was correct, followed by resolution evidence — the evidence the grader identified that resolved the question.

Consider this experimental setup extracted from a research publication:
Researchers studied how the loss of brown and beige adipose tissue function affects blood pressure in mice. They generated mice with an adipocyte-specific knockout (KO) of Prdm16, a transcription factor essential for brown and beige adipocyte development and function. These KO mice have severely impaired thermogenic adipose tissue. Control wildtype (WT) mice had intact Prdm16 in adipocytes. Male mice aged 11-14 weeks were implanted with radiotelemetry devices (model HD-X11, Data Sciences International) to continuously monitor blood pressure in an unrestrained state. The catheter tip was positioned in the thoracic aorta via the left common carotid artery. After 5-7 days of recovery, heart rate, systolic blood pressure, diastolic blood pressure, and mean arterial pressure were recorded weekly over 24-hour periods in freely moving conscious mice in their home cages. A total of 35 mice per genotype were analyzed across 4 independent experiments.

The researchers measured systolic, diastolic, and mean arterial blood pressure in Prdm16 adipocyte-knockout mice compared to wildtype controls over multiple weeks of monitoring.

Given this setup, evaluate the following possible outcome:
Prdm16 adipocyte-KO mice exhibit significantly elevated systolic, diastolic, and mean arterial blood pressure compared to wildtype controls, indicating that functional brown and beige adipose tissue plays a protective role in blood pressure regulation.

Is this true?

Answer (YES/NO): YES